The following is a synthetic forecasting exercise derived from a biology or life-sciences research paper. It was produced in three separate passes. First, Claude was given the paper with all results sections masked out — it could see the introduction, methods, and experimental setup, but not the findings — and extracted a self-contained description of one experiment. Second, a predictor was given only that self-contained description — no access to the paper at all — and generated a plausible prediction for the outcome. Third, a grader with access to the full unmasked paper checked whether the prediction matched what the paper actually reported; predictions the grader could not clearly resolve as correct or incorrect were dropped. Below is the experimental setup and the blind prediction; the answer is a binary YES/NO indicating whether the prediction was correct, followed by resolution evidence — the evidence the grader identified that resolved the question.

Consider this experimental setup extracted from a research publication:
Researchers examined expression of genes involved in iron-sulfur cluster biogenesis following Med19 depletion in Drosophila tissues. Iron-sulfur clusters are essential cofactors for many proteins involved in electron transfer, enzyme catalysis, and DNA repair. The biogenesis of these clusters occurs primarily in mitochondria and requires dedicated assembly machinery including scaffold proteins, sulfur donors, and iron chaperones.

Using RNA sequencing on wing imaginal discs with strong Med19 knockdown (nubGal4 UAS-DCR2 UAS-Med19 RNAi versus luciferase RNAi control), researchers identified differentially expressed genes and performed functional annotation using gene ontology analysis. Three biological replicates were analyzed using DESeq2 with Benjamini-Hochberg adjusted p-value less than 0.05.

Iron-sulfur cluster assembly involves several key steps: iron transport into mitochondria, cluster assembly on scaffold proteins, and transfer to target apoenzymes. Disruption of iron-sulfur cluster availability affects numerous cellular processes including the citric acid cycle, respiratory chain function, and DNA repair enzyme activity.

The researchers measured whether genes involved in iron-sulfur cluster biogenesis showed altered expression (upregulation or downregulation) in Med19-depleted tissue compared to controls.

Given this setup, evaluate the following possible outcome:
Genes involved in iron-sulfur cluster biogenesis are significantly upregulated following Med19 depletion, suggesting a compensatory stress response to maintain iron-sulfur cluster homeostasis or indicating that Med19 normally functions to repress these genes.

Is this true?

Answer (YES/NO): YES